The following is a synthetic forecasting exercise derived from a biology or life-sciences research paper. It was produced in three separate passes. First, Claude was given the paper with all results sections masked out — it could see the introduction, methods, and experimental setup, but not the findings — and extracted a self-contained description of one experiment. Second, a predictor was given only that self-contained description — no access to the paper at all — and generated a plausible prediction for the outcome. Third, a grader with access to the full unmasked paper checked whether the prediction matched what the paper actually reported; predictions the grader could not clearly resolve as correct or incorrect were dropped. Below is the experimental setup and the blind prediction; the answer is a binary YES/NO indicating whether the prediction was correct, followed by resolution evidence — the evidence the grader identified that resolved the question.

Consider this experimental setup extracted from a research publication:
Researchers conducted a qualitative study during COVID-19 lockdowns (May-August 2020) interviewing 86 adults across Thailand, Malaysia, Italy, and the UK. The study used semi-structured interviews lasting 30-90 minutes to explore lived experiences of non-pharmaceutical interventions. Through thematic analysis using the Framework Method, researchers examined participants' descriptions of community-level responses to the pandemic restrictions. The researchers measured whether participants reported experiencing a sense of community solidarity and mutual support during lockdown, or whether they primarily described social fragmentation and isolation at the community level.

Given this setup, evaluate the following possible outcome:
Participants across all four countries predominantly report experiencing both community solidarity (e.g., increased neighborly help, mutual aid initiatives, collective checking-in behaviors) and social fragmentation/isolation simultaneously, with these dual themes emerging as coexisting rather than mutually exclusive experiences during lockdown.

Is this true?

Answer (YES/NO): NO